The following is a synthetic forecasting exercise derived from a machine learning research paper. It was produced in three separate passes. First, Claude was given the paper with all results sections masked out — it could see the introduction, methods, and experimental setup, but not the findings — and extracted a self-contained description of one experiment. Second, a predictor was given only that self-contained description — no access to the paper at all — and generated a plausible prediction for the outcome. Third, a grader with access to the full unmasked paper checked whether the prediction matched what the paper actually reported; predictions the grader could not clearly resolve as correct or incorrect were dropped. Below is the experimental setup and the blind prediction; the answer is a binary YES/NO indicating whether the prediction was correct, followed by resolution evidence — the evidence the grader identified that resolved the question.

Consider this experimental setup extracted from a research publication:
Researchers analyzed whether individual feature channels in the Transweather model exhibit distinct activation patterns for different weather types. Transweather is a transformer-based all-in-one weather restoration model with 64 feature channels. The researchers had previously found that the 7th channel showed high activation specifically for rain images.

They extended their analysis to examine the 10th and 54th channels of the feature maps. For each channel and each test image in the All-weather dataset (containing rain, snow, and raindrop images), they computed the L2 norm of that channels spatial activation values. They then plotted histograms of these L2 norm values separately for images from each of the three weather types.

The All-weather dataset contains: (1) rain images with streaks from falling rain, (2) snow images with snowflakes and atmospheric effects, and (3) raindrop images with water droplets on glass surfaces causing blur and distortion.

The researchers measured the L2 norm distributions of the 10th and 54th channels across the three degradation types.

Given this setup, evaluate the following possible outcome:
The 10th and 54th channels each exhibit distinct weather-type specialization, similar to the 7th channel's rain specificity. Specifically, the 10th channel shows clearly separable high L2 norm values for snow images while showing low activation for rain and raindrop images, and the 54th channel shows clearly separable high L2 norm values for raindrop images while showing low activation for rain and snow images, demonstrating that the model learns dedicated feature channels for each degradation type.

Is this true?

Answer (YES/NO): NO